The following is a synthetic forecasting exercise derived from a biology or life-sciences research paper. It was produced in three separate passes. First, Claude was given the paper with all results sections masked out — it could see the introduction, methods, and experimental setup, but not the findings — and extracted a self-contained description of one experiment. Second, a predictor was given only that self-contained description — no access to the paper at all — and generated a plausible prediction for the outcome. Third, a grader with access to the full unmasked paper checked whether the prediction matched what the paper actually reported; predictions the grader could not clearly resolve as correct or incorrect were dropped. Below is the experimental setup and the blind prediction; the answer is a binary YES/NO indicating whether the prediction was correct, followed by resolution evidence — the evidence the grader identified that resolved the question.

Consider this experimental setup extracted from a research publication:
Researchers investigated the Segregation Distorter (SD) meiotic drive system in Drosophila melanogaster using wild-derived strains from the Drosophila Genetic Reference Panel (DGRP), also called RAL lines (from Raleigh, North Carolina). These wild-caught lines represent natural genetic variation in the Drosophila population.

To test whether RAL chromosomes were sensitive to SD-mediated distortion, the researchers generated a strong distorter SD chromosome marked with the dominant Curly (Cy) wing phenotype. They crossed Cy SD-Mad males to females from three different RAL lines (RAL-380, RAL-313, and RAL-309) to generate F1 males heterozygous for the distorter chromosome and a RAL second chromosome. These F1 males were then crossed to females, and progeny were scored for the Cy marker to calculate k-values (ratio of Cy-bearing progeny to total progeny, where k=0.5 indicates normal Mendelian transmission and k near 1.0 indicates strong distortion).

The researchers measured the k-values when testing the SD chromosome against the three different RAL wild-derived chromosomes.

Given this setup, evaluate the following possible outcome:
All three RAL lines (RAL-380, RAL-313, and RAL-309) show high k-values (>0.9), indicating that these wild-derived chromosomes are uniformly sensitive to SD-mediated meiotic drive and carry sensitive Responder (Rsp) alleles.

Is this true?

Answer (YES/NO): YES